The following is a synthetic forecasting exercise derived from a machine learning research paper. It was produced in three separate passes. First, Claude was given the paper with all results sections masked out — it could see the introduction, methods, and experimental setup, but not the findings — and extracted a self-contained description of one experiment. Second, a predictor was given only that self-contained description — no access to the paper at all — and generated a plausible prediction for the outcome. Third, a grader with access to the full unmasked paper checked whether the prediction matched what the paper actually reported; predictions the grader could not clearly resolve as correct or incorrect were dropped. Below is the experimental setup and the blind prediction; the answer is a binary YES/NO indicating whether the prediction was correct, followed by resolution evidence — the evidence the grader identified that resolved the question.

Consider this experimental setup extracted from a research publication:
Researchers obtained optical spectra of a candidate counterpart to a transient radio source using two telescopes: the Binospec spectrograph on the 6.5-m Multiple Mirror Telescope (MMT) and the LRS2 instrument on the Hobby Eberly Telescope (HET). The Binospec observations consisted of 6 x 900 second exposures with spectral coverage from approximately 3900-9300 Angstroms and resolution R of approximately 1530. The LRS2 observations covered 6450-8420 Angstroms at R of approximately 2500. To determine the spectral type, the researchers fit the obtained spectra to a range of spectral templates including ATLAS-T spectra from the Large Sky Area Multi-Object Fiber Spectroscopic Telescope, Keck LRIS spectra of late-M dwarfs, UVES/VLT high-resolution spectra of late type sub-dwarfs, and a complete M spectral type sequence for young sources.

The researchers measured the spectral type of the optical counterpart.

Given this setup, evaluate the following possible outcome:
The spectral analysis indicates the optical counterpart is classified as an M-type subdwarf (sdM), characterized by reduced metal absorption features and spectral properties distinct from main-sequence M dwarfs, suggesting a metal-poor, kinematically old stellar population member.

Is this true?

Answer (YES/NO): NO